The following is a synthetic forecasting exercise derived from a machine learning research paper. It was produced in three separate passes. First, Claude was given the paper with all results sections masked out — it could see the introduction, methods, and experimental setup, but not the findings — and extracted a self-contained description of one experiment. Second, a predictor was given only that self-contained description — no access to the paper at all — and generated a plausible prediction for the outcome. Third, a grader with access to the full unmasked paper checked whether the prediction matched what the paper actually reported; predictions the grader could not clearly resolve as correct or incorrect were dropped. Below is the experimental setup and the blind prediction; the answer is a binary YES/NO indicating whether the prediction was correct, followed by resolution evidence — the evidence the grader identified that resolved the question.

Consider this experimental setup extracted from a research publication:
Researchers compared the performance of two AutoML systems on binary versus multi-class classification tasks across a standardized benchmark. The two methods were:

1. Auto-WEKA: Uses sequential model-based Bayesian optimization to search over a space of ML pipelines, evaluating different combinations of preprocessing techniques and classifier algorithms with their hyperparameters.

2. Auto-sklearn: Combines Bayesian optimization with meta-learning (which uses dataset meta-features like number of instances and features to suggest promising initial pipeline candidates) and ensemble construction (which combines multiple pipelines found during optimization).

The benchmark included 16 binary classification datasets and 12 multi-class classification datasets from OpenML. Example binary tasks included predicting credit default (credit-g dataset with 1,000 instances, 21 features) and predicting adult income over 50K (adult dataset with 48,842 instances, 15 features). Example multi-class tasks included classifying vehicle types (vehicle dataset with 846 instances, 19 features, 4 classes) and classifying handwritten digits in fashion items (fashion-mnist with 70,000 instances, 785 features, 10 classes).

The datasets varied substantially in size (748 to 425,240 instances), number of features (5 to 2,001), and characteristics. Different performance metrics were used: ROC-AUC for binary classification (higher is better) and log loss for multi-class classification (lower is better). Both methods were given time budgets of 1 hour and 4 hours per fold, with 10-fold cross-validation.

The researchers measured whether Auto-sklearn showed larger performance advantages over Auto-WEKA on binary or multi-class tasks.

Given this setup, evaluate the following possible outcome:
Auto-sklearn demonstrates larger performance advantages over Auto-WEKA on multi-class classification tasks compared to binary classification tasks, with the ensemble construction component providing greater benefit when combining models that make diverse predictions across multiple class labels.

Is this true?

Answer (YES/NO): YES